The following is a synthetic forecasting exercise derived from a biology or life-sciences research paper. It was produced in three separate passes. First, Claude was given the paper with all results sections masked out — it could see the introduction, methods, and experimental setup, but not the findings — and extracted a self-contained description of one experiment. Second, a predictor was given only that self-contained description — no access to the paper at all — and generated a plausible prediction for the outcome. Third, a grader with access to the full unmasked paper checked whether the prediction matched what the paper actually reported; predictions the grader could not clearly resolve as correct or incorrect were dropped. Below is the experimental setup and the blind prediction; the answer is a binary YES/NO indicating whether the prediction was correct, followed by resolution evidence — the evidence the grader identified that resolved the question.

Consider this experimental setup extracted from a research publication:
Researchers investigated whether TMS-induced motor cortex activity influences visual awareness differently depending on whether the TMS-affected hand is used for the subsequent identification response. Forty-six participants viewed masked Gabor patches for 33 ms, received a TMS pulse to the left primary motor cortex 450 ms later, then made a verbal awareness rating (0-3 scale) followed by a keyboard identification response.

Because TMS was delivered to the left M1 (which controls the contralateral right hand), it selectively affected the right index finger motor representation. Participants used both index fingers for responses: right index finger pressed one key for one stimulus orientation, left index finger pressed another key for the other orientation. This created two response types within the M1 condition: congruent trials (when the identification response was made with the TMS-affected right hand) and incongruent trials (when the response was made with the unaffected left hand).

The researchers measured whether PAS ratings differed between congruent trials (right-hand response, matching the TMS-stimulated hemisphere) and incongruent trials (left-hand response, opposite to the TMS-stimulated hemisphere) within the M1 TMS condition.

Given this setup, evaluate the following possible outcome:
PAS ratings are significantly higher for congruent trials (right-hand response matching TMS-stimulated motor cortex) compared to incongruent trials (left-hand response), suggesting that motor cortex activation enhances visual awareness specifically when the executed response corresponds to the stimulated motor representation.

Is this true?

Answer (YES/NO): NO